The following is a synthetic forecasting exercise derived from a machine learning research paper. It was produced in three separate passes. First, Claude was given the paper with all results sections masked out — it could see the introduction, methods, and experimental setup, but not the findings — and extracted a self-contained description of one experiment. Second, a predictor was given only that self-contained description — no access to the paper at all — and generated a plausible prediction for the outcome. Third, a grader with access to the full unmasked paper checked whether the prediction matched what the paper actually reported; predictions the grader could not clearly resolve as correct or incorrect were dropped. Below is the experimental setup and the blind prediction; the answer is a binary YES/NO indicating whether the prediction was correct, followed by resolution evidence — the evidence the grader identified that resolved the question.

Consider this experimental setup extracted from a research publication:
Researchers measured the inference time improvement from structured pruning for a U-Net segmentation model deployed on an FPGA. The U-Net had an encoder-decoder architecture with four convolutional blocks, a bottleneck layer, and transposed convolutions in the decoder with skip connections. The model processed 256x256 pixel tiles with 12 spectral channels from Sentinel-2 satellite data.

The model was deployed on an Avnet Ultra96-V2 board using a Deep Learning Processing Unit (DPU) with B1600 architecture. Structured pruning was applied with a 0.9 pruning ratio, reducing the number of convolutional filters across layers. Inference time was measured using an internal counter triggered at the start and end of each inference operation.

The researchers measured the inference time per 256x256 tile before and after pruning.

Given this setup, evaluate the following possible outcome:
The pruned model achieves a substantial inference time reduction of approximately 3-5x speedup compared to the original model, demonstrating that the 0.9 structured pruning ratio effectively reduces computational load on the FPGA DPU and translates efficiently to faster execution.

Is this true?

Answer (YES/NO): NO